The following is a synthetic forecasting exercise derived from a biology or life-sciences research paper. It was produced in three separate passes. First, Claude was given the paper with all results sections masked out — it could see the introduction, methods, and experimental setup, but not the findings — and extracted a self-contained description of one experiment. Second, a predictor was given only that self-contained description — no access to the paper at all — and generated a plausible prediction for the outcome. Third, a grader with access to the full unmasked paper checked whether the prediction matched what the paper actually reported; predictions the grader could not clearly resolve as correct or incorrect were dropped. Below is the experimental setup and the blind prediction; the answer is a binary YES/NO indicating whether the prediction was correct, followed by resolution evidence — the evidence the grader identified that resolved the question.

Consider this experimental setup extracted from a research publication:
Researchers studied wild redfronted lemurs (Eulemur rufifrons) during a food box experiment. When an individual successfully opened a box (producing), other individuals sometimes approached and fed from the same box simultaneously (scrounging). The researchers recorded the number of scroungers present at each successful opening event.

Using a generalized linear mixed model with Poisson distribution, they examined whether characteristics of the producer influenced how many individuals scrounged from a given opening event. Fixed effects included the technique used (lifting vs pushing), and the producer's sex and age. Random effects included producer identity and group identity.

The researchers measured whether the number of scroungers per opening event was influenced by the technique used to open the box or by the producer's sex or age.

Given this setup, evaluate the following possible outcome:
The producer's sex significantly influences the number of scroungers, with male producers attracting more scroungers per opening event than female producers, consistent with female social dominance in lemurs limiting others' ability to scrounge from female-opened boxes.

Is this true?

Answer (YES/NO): NO